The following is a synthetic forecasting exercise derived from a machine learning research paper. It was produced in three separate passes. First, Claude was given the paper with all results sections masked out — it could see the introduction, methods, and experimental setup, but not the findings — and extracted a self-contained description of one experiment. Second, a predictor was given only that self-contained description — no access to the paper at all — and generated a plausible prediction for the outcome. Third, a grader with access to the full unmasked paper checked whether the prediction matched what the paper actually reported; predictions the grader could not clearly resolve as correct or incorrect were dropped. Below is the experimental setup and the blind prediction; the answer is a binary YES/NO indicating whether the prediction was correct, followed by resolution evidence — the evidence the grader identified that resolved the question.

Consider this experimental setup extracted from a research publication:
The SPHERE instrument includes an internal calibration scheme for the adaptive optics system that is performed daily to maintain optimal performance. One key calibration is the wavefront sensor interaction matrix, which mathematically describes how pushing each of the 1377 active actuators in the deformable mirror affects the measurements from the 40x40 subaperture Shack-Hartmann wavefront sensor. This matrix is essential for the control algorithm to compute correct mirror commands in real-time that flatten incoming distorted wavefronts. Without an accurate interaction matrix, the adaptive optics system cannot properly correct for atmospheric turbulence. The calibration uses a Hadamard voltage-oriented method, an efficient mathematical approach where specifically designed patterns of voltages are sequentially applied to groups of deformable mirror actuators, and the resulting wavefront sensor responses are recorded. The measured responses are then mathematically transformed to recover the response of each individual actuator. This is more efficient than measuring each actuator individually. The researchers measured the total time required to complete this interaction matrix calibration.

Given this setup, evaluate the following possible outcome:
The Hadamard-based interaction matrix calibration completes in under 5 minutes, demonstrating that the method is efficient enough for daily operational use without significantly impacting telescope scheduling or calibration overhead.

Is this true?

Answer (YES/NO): YES